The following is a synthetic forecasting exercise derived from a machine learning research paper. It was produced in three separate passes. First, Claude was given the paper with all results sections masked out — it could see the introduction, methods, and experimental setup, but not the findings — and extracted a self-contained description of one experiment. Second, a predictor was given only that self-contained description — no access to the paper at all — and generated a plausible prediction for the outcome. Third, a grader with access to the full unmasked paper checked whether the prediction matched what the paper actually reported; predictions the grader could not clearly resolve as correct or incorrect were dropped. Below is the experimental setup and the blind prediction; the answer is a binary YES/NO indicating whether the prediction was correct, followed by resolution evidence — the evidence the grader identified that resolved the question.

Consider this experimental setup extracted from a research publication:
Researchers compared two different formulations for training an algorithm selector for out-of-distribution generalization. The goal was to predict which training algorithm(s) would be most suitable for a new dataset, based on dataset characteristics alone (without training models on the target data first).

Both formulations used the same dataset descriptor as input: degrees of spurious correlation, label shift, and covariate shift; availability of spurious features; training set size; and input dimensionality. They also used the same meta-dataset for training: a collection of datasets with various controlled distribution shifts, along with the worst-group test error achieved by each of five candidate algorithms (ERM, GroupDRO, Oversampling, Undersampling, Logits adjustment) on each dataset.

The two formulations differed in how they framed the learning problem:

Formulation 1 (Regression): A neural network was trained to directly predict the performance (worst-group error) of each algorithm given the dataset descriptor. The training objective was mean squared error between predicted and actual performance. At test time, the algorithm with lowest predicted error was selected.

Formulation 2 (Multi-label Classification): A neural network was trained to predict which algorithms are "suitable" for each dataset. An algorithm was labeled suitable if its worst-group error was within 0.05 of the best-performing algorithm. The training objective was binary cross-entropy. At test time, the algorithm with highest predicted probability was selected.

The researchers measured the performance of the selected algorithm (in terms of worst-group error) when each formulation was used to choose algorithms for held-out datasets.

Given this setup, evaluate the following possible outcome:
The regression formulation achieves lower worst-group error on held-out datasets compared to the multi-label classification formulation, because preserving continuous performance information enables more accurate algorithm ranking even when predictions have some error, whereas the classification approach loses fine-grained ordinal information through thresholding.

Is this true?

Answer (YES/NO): NO